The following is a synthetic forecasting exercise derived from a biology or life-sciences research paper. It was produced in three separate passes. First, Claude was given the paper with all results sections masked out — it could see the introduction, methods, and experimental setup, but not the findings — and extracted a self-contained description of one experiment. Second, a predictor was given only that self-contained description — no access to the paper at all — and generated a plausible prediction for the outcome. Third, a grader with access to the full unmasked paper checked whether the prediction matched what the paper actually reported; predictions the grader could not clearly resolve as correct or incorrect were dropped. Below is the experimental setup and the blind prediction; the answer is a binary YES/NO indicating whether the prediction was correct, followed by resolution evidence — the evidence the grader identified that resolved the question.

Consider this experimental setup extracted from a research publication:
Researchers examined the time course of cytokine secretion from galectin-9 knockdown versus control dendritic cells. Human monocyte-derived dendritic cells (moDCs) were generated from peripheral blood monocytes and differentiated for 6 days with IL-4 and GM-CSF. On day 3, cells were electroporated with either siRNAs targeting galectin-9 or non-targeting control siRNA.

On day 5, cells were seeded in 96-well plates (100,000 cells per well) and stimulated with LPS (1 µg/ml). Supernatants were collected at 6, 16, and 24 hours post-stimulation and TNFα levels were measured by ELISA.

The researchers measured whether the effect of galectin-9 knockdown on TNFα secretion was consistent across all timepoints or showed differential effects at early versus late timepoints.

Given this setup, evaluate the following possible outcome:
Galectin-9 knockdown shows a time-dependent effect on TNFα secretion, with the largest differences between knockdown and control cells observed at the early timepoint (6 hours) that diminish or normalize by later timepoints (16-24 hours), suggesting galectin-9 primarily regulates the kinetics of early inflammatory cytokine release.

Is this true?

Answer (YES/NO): NO